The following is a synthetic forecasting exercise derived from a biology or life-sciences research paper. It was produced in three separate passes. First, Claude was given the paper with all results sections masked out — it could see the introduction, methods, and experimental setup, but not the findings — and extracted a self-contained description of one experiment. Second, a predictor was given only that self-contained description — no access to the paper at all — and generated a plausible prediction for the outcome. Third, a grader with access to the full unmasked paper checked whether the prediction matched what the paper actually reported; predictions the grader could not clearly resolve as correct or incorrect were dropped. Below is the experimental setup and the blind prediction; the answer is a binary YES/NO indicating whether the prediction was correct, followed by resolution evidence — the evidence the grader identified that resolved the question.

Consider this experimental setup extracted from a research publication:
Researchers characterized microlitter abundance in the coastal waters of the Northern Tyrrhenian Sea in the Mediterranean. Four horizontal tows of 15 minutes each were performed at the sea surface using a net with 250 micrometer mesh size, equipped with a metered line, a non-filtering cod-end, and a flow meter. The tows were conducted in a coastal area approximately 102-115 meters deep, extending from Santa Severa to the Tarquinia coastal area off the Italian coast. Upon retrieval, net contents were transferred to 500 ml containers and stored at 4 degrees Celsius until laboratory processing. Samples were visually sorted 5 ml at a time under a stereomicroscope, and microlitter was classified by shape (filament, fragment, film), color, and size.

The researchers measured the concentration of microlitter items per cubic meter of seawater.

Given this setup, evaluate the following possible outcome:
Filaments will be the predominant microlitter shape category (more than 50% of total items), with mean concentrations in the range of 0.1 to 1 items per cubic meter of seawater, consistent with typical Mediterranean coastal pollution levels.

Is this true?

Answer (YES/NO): NO